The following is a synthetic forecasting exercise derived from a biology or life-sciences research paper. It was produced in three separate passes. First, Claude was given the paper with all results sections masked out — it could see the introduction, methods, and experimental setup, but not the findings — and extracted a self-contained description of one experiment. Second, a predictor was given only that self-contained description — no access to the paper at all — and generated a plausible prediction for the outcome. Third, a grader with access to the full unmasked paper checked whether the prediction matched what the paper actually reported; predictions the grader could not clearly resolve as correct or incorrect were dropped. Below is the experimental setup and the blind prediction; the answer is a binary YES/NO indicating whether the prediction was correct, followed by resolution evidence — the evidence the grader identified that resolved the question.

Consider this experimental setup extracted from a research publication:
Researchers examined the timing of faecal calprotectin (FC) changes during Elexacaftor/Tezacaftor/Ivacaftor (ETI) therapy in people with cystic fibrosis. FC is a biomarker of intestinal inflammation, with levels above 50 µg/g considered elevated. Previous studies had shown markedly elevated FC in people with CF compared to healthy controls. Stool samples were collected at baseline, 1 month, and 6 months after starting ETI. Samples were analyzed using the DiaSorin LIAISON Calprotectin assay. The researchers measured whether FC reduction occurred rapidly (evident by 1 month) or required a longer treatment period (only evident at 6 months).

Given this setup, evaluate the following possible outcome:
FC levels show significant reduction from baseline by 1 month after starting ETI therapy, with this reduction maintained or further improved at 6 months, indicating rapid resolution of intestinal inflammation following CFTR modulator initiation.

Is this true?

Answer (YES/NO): YES